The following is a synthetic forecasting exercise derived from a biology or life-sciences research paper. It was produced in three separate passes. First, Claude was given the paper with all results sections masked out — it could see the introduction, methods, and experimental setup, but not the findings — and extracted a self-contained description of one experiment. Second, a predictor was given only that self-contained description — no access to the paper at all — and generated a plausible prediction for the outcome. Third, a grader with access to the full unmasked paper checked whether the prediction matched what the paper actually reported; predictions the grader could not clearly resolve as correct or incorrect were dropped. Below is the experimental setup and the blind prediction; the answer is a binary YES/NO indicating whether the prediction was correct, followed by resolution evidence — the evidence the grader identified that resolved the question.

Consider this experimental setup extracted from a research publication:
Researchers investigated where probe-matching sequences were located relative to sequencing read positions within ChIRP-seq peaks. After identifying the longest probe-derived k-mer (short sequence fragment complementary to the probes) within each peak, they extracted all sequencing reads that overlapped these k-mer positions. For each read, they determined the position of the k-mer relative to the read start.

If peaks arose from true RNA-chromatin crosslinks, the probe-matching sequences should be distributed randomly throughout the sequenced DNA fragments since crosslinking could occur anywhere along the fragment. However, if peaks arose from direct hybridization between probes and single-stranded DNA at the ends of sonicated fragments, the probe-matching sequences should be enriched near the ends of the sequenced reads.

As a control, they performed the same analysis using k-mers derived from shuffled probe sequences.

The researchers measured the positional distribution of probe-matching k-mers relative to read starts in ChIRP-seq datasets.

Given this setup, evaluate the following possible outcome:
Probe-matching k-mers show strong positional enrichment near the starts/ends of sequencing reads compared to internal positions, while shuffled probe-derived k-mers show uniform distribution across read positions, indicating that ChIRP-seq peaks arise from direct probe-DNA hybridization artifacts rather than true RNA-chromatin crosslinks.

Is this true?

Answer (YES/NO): YES